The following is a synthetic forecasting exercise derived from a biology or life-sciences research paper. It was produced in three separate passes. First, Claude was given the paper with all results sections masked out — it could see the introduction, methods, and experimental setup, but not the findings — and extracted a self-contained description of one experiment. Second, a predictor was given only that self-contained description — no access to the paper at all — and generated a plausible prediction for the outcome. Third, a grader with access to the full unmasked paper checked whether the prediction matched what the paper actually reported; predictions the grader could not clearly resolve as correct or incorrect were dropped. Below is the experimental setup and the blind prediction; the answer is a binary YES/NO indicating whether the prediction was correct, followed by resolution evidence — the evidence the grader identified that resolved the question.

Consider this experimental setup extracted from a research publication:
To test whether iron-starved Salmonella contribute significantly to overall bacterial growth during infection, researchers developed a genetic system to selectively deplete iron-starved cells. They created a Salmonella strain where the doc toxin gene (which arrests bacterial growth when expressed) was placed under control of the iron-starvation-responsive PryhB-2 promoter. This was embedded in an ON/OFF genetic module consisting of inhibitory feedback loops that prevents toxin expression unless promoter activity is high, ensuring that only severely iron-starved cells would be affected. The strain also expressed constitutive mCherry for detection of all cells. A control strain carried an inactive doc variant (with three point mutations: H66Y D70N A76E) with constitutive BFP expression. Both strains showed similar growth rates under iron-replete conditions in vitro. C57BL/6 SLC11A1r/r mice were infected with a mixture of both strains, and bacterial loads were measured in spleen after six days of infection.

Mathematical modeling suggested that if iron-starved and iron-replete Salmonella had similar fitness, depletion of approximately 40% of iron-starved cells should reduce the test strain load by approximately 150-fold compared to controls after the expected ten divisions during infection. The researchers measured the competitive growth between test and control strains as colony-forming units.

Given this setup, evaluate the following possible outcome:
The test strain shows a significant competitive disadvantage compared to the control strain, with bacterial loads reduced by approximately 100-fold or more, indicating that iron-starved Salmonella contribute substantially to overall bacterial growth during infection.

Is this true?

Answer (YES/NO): NO